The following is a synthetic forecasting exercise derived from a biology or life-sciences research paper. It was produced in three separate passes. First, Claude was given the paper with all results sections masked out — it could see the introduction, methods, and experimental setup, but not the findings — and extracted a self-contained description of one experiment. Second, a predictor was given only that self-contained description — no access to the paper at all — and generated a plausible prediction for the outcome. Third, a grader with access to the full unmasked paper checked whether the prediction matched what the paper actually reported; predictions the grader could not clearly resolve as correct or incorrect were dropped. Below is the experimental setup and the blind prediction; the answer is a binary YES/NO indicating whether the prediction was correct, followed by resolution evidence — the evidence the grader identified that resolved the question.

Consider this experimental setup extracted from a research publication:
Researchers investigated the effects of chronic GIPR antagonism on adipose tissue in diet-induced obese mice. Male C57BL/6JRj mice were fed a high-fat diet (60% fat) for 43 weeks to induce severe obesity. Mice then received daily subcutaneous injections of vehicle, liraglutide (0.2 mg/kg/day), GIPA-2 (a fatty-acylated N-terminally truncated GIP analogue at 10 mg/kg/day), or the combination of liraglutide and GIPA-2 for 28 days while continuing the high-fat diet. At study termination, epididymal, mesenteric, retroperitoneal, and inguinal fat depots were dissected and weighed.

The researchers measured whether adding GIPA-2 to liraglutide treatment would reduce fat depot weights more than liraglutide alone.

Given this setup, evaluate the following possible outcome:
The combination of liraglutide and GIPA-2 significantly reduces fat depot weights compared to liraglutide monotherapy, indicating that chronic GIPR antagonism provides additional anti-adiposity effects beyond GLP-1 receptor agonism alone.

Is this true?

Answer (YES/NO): NO